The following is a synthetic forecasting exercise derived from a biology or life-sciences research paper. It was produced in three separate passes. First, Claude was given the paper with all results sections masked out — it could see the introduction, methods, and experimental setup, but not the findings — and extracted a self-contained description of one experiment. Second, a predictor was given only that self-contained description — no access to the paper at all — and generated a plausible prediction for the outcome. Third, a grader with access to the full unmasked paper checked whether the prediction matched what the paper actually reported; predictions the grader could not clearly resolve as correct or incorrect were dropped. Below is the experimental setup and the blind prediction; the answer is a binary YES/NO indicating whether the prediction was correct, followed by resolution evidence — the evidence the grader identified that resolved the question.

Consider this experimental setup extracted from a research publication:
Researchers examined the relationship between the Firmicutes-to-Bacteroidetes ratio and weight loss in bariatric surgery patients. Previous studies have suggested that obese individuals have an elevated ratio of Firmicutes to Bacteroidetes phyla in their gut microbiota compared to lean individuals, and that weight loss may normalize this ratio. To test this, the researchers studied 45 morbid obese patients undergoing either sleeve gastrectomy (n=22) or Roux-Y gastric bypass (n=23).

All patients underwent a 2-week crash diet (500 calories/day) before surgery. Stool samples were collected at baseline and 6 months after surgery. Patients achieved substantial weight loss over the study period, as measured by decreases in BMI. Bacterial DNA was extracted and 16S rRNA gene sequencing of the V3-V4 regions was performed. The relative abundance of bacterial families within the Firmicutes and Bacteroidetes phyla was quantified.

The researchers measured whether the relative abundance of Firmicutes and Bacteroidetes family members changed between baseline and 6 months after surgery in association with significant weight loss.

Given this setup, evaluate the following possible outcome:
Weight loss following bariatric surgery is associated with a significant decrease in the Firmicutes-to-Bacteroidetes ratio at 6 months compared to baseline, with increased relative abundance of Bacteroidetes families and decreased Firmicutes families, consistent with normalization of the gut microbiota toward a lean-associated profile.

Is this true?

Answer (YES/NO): NO